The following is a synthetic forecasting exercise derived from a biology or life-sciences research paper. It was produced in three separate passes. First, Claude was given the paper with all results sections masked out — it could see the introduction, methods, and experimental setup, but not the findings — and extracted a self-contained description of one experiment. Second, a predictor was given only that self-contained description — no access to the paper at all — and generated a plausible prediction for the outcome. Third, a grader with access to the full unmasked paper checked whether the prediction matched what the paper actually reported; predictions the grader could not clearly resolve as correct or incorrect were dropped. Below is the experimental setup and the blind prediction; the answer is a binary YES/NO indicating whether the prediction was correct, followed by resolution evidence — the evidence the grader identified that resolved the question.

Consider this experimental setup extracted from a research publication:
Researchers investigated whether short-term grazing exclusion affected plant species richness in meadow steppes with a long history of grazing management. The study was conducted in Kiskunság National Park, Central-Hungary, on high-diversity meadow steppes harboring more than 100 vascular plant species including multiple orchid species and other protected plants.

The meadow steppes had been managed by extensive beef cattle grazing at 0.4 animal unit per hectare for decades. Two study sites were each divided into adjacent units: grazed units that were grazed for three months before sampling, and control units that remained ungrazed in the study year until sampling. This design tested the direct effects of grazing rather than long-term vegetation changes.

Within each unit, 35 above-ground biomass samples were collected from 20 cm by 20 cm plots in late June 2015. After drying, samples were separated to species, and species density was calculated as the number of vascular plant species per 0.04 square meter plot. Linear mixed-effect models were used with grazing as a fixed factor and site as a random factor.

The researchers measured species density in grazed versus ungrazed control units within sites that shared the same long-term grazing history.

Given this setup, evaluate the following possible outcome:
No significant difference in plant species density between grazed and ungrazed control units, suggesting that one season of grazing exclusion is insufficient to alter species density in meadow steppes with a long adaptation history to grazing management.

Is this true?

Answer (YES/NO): YES